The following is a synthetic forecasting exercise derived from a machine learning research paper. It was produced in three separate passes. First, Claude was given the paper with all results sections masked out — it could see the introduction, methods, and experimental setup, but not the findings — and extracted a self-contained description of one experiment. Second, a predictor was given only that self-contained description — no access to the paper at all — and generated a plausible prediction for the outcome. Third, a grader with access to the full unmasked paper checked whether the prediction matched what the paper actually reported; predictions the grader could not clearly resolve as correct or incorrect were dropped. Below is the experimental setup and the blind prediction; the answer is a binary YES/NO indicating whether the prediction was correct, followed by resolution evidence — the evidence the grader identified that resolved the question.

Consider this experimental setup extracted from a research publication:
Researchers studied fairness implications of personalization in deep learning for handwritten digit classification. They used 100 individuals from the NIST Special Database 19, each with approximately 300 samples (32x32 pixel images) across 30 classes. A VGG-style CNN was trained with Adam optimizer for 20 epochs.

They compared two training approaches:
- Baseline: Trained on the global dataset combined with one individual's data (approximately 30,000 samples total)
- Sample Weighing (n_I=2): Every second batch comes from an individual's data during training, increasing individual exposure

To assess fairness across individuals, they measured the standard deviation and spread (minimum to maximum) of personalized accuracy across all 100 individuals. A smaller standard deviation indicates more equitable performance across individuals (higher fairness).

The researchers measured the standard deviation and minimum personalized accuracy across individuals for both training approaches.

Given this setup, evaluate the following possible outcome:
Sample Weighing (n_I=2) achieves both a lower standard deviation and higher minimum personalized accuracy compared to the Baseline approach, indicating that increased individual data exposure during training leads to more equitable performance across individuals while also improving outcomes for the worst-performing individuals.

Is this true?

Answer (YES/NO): YES